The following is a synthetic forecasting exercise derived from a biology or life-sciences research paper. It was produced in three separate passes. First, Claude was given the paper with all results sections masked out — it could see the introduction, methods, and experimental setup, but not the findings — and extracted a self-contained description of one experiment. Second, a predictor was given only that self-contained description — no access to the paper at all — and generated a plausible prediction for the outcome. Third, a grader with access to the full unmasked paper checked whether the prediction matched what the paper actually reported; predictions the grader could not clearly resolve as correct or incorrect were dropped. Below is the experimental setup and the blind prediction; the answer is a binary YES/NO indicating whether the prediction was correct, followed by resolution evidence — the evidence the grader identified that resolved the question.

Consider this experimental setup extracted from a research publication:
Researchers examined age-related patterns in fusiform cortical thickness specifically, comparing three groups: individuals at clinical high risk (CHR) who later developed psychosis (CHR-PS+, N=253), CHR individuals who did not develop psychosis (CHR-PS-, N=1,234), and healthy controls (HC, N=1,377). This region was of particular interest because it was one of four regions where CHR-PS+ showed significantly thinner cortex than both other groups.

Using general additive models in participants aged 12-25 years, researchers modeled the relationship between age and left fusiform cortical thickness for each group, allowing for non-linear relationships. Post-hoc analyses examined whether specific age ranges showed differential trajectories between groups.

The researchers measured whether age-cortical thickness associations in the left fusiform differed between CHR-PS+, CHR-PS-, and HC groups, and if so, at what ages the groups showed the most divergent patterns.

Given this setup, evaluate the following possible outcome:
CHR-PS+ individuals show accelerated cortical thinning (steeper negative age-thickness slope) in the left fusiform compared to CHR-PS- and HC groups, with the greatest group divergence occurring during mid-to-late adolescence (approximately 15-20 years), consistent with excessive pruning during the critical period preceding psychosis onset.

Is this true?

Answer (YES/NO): NO